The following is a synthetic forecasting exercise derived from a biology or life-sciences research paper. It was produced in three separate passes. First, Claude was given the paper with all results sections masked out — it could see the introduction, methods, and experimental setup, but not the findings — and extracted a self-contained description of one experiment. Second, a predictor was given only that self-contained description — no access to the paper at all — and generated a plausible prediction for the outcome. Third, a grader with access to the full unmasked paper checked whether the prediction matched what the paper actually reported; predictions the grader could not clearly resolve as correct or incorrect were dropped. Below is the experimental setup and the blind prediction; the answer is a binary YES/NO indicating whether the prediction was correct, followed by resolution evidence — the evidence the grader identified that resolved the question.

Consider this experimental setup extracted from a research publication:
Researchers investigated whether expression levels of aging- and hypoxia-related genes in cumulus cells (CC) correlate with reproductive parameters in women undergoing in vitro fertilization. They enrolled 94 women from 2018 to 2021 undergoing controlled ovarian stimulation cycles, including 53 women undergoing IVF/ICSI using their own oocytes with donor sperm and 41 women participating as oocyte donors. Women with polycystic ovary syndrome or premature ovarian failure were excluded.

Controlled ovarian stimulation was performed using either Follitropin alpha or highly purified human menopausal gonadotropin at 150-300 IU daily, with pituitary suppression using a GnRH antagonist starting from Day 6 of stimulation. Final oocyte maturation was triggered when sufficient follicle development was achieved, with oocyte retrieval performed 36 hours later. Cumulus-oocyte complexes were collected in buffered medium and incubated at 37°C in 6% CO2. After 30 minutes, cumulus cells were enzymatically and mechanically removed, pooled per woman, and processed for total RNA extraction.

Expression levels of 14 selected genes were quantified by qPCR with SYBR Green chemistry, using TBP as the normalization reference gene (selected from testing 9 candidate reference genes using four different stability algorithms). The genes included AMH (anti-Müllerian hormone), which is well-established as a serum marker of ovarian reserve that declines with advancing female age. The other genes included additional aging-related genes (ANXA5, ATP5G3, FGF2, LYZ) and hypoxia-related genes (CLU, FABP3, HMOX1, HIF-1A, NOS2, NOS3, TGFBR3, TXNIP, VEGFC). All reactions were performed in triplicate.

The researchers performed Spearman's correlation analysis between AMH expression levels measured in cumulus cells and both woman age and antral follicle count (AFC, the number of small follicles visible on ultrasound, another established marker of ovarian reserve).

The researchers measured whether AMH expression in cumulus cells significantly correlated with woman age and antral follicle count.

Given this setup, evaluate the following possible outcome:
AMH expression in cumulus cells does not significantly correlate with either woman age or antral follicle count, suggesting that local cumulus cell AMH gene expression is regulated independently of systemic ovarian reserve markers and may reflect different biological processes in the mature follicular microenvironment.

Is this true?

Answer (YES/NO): YES